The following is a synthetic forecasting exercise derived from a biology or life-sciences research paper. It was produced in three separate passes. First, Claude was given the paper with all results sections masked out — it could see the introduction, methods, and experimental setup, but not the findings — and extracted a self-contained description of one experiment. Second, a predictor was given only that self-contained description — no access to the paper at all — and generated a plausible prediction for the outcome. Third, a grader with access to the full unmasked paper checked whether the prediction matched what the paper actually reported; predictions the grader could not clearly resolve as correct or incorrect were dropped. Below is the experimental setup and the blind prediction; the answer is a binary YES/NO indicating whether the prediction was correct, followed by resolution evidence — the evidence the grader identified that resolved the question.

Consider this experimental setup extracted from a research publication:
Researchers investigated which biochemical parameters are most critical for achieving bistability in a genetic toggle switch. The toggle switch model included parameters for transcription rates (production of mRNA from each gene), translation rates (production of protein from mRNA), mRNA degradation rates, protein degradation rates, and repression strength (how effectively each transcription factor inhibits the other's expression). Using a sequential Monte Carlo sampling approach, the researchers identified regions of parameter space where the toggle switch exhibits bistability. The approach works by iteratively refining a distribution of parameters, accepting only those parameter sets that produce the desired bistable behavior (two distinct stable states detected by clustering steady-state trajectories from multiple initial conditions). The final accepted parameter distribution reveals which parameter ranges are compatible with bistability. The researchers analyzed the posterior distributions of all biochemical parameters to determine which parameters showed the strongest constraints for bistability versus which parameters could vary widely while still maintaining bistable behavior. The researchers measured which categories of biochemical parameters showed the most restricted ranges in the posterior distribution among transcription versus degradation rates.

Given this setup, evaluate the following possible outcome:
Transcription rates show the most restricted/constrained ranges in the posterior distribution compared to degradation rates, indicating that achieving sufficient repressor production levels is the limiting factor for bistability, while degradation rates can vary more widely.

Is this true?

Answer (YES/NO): NO